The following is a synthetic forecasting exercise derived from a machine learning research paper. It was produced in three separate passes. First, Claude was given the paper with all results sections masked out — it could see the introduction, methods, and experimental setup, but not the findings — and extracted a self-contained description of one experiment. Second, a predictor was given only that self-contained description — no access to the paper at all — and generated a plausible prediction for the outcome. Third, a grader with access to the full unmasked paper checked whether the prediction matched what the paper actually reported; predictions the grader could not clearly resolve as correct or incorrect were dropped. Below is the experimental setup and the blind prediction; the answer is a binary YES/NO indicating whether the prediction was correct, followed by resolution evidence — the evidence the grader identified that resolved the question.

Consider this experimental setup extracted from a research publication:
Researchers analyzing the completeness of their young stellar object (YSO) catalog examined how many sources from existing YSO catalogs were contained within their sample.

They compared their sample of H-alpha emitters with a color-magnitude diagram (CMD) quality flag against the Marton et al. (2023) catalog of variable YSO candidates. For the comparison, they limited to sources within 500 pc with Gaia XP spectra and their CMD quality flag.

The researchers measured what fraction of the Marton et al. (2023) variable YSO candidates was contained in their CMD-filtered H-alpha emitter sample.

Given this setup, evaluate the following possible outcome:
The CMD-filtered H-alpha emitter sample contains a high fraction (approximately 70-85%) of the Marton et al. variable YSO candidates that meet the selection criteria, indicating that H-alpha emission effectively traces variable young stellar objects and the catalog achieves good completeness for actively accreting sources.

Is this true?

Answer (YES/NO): NO